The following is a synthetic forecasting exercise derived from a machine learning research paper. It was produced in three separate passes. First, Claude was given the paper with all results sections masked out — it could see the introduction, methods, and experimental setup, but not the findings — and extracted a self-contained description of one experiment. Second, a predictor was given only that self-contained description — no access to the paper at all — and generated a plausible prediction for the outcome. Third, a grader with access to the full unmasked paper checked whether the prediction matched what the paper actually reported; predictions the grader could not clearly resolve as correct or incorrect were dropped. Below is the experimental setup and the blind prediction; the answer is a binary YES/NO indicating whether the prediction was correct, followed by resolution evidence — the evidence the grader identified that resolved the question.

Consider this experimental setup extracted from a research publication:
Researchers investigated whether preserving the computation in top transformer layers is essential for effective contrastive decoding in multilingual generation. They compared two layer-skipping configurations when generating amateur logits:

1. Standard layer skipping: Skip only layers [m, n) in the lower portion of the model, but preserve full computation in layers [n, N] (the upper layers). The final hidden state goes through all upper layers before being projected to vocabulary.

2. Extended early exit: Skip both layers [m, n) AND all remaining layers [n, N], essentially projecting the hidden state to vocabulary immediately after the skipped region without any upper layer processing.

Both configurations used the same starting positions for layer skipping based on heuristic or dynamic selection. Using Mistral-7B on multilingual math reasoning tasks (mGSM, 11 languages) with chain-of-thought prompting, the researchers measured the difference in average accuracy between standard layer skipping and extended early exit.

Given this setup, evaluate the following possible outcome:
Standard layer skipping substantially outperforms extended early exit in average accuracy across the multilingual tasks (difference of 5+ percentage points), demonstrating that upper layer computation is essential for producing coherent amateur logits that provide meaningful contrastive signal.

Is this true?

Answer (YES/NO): NO